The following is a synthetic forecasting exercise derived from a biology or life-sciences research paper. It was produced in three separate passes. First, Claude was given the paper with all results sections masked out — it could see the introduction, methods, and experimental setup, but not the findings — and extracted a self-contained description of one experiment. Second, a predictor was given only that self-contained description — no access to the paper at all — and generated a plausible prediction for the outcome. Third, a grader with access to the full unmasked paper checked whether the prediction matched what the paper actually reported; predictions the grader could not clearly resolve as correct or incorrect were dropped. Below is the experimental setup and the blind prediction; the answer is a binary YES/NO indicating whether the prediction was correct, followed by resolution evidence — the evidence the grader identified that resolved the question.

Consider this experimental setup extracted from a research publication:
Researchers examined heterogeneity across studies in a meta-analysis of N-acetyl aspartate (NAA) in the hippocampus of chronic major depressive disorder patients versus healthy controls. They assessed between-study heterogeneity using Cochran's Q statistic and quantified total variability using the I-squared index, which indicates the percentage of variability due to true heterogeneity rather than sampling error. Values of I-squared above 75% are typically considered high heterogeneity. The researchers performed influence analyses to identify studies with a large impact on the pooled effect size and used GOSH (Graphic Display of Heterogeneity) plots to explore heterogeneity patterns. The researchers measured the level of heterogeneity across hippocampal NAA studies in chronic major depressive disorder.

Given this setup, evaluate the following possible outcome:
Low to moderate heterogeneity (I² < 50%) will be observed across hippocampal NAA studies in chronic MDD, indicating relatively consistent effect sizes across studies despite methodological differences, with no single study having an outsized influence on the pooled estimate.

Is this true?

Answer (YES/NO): NO